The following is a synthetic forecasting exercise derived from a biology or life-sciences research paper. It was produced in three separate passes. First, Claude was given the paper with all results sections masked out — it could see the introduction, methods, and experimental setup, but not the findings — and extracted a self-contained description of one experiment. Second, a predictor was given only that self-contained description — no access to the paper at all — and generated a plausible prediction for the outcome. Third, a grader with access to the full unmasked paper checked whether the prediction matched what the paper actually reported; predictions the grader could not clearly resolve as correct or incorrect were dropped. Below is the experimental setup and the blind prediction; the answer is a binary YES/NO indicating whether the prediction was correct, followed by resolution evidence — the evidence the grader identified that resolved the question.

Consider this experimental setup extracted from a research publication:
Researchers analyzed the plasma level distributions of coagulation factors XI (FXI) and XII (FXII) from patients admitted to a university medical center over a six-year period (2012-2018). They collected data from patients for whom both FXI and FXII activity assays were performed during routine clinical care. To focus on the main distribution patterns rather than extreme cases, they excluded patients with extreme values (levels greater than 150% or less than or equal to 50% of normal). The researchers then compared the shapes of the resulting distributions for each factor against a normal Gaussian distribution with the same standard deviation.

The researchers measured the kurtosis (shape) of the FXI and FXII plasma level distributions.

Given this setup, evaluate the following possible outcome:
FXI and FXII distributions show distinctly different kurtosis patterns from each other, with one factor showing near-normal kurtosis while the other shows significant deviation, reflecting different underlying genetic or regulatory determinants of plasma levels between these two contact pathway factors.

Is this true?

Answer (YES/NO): NO